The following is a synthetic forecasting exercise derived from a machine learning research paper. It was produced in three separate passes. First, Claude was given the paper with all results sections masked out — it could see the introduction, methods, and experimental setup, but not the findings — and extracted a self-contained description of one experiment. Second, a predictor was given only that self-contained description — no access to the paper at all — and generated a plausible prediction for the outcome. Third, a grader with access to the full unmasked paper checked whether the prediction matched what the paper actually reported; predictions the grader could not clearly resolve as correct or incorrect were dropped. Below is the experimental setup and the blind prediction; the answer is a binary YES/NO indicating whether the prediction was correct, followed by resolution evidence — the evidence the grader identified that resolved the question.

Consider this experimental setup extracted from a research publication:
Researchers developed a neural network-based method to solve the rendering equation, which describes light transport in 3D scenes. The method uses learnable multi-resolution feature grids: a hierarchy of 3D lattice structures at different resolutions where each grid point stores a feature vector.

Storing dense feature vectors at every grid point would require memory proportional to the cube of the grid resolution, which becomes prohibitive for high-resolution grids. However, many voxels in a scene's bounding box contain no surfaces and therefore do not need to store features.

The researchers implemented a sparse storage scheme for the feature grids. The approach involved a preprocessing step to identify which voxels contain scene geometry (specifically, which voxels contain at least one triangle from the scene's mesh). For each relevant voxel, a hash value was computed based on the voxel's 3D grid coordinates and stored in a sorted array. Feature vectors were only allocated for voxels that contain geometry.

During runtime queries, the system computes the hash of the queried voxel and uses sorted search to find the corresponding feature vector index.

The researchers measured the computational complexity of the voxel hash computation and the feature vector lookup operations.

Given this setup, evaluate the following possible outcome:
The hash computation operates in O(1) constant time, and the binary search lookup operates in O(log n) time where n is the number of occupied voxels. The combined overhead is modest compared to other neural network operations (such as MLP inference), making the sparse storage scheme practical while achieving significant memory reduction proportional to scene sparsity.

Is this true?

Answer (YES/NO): NO